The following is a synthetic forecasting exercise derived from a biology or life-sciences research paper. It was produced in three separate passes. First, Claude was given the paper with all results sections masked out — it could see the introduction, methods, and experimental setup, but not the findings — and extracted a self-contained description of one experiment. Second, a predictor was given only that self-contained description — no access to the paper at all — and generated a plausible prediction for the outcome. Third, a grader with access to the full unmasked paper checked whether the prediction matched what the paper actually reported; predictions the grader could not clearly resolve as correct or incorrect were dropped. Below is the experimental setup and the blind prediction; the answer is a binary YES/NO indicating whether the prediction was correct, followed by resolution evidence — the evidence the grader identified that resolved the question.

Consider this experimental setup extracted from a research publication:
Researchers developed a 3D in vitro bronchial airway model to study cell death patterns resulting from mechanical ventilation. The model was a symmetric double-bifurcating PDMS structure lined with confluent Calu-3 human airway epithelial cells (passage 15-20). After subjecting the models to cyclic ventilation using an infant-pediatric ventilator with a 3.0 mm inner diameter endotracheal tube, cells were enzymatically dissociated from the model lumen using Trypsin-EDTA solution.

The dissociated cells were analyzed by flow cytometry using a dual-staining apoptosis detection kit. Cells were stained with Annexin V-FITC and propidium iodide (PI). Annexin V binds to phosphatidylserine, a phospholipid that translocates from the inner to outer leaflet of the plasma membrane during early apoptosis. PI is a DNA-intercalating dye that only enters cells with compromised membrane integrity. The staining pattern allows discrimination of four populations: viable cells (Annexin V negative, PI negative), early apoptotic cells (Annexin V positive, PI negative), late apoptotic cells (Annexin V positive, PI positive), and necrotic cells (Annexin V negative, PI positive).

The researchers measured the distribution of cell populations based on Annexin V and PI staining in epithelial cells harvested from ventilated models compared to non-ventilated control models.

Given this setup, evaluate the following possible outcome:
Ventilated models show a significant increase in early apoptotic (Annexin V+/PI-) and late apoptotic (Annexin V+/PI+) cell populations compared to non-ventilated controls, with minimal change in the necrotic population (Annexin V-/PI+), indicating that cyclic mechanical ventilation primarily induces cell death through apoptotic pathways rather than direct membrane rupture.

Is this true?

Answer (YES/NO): NO